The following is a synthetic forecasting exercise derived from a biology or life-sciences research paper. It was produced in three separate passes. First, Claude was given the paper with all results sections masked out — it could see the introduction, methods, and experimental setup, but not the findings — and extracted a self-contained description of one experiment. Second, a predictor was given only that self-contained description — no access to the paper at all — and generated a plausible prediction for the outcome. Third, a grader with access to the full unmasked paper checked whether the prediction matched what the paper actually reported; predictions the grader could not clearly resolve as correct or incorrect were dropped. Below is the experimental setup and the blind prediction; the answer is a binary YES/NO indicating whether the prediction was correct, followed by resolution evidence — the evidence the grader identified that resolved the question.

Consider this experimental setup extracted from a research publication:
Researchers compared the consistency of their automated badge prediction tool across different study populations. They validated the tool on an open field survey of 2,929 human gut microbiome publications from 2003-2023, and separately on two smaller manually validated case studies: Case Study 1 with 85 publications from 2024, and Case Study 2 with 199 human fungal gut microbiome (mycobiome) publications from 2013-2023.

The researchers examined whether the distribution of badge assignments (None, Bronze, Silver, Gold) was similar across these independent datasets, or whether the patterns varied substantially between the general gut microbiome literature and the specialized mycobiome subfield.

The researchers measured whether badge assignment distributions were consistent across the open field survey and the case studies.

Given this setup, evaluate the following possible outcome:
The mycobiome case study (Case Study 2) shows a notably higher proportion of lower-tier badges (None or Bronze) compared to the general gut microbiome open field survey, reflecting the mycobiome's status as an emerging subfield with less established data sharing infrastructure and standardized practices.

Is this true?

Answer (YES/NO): NO